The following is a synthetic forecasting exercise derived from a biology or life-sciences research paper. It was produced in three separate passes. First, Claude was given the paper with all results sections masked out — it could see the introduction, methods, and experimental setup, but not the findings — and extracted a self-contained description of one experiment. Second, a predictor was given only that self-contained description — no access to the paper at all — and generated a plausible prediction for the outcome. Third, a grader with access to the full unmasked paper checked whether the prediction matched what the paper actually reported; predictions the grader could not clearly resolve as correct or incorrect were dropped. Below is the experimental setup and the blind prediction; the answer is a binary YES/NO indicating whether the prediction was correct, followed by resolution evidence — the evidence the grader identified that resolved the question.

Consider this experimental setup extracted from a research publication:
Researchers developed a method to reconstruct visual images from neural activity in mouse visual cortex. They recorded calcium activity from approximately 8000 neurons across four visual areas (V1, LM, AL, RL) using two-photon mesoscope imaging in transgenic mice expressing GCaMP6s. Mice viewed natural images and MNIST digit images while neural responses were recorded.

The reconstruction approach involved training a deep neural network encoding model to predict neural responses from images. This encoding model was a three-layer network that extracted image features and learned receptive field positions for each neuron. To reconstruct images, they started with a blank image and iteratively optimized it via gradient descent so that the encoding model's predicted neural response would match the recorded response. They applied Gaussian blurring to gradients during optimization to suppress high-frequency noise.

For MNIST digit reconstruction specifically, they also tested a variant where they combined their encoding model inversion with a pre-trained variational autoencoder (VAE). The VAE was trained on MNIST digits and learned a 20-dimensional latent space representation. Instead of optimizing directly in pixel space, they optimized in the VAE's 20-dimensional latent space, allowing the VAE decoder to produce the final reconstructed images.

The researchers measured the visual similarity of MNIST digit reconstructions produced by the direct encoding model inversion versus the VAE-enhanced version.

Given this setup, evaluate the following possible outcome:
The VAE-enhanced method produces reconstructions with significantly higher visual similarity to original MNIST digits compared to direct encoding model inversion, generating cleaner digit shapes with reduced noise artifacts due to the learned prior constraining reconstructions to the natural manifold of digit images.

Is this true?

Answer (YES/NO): YES